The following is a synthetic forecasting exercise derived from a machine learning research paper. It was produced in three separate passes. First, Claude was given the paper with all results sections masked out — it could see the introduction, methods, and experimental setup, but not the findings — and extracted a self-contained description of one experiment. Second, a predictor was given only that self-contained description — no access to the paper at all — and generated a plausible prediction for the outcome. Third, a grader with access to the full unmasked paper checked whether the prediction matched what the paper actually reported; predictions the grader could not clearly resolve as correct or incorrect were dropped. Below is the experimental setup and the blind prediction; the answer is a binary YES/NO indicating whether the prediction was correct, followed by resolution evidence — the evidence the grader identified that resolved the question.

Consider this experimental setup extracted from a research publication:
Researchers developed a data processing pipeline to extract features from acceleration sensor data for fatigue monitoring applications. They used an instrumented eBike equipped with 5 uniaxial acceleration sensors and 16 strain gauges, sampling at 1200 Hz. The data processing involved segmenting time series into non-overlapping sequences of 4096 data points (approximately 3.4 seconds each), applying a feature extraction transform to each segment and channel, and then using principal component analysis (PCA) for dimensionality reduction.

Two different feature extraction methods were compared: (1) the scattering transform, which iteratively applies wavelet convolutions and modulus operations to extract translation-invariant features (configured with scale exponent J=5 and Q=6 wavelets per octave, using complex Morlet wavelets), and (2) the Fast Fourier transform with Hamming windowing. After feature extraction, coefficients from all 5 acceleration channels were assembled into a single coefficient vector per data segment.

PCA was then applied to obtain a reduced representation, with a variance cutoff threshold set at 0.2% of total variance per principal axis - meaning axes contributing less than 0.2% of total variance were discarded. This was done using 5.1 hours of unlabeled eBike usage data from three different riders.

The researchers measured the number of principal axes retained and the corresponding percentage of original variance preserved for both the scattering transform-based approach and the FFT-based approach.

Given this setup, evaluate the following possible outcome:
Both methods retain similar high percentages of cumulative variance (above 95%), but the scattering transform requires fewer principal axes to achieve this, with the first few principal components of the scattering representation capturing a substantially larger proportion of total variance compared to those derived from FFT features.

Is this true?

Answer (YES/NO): NO